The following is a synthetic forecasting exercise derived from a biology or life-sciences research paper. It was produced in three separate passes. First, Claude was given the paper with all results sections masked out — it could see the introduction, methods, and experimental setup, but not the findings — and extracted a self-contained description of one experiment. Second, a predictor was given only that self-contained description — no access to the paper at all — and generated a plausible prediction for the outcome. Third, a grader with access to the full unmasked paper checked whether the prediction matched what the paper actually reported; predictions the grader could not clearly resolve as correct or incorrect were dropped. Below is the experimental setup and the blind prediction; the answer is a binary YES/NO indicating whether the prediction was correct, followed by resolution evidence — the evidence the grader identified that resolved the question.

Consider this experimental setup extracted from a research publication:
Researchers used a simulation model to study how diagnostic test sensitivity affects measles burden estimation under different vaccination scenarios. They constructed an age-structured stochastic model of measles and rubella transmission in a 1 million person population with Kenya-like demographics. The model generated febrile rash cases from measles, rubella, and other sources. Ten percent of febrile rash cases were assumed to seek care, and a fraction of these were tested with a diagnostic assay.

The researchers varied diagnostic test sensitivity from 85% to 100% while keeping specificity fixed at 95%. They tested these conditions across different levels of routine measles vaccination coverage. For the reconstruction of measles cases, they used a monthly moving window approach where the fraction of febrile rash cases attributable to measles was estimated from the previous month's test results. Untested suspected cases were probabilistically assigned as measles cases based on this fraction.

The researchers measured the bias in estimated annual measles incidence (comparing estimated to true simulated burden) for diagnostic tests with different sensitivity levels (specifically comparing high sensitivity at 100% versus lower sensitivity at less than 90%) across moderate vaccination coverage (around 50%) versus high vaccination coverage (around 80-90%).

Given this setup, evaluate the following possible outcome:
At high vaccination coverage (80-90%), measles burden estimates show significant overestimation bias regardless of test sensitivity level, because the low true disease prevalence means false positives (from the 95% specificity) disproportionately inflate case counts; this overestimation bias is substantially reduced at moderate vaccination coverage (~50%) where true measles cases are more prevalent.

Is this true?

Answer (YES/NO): NO